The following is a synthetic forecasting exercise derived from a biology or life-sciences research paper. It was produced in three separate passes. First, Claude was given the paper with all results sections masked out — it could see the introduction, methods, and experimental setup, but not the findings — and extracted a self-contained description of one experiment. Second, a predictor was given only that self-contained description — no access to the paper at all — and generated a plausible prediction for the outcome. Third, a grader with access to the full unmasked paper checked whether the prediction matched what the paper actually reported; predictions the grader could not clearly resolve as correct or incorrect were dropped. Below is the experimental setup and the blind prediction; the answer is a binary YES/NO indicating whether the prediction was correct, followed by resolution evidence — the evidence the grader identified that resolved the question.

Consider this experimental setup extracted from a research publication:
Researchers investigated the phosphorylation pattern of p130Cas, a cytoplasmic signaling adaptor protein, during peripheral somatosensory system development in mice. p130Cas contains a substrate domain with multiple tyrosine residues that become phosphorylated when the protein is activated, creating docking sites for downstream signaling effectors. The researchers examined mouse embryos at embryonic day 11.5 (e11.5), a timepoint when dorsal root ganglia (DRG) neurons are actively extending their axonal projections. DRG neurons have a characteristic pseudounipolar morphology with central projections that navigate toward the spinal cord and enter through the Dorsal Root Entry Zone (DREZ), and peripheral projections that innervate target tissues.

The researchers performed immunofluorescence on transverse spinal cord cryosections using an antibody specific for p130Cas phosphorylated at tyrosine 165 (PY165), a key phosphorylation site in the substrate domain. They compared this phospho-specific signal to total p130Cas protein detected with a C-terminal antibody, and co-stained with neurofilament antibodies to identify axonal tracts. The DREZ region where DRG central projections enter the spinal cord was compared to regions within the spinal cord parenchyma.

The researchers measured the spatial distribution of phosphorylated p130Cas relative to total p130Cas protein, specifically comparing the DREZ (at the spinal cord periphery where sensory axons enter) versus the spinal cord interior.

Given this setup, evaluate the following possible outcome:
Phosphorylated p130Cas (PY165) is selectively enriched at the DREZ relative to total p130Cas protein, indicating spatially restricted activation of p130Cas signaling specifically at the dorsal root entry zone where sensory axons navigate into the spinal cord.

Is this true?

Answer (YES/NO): YES